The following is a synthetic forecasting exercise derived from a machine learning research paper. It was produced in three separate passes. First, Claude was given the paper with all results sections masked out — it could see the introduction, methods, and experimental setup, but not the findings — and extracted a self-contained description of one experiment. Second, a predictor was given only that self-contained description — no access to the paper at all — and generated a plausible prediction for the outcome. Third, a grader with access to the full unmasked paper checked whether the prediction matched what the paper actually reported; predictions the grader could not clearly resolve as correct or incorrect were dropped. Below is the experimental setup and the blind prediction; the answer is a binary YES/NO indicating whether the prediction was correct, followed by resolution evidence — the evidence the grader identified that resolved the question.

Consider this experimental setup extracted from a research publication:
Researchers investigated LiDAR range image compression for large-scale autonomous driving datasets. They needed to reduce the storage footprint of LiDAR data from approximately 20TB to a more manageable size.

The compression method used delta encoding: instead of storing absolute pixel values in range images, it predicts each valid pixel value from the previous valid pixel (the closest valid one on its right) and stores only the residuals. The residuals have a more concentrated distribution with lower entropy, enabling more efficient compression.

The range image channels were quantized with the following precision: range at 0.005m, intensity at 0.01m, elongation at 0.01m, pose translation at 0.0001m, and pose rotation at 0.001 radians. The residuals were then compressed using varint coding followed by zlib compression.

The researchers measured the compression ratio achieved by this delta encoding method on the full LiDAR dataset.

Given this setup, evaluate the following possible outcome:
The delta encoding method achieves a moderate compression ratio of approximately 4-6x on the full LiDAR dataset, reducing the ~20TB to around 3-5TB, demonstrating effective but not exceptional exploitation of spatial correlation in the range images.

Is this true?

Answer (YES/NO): NO